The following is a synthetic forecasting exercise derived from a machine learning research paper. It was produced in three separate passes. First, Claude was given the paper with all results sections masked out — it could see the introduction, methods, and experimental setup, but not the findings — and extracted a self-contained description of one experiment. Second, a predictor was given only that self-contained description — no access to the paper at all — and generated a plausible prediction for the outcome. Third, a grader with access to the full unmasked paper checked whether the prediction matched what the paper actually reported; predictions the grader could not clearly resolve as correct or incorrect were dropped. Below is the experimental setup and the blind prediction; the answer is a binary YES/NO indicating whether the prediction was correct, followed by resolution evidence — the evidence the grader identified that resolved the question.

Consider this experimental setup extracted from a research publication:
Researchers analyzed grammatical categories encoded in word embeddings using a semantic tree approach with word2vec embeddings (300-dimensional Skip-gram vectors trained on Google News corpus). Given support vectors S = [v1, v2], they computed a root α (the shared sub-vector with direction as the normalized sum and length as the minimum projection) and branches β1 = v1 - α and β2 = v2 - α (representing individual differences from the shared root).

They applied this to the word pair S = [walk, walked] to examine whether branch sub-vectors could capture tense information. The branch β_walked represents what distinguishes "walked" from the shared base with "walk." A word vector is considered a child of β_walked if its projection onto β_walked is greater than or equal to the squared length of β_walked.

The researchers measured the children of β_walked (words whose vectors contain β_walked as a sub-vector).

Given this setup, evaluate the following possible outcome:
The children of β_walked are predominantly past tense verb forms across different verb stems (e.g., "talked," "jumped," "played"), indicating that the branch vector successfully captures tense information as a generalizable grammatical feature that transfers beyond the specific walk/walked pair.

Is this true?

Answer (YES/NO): YES